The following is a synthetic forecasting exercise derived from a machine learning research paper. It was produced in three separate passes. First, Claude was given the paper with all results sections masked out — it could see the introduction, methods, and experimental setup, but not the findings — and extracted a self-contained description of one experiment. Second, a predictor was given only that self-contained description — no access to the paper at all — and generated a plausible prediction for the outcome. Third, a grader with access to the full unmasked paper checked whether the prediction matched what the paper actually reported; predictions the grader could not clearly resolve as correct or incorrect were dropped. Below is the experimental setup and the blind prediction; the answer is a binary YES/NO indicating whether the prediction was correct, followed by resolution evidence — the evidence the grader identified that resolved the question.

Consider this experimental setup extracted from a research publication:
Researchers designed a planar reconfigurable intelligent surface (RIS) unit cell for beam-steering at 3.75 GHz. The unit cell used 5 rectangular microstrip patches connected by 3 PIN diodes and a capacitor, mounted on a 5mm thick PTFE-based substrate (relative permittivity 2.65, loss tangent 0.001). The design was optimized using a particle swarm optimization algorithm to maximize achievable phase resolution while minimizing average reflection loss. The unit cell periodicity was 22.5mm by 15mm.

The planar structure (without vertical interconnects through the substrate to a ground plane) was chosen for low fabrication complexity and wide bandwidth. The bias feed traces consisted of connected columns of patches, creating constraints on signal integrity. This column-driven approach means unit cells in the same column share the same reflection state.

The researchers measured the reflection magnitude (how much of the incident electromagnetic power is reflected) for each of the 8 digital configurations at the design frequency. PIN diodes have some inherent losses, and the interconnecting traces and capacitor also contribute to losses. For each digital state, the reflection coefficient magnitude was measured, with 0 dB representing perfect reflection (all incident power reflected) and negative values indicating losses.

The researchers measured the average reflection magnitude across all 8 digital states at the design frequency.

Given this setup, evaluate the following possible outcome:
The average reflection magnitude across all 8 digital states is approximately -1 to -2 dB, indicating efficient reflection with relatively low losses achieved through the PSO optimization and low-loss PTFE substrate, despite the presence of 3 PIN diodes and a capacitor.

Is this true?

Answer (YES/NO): YES